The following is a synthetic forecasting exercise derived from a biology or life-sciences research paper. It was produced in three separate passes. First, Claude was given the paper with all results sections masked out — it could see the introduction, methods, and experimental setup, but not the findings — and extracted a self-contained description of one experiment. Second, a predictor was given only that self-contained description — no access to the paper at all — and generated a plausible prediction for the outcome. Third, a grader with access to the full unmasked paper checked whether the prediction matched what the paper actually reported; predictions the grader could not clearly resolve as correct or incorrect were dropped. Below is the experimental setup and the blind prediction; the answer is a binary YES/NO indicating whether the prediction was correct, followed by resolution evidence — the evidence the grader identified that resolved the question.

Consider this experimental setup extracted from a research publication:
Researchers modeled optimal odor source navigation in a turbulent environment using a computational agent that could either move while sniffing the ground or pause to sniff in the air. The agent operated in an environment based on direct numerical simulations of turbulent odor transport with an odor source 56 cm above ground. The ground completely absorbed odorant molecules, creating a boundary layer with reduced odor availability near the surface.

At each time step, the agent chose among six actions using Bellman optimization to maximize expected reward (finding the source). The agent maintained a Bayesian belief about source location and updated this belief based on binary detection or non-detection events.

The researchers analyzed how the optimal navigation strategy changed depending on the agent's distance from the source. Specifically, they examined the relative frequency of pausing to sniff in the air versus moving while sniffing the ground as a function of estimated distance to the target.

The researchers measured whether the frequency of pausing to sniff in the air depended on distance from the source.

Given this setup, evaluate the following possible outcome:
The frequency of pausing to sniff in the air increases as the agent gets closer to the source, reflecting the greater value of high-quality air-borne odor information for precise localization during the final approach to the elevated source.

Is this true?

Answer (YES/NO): NO